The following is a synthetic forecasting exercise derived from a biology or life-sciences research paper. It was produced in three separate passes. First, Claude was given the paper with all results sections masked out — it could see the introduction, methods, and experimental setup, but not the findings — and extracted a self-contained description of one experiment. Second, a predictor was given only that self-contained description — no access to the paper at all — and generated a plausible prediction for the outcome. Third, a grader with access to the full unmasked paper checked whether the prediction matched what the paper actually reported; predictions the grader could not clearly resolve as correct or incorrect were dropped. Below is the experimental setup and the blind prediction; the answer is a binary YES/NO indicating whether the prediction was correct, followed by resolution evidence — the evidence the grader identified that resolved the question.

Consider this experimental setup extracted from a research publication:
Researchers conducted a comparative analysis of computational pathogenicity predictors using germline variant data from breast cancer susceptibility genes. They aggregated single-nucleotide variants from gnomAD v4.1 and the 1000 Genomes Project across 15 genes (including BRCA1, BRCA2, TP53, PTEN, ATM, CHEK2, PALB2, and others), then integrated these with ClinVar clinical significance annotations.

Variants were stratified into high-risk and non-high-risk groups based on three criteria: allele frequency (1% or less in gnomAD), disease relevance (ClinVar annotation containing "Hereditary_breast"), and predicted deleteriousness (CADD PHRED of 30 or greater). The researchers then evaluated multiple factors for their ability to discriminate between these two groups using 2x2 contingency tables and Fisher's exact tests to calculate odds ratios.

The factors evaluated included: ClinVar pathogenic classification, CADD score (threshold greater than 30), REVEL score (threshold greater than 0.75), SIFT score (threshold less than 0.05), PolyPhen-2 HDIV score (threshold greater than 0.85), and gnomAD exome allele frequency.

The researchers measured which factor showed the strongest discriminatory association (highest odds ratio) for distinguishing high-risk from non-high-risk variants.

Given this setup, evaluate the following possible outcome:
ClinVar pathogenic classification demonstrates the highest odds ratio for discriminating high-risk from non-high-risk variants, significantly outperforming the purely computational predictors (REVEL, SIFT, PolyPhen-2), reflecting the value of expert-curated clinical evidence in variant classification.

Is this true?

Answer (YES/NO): YES